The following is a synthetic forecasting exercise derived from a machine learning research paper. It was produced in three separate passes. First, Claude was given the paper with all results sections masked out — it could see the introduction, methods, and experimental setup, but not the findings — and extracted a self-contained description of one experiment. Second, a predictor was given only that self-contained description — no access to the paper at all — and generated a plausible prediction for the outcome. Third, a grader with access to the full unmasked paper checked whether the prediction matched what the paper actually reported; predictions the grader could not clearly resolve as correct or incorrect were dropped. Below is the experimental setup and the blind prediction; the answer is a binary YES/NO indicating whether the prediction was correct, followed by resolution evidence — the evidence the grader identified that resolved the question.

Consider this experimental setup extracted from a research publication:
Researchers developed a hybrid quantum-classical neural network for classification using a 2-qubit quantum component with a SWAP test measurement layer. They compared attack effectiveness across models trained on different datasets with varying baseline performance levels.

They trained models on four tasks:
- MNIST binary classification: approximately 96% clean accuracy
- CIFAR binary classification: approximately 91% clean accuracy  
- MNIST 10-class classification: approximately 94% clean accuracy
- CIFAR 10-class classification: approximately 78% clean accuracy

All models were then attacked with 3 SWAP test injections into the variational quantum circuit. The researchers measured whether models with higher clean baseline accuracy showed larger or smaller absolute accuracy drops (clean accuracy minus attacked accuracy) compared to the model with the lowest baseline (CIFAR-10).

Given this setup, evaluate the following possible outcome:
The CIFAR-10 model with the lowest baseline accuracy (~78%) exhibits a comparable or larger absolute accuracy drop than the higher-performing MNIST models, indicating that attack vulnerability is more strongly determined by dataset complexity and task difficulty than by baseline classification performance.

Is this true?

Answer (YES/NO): NO